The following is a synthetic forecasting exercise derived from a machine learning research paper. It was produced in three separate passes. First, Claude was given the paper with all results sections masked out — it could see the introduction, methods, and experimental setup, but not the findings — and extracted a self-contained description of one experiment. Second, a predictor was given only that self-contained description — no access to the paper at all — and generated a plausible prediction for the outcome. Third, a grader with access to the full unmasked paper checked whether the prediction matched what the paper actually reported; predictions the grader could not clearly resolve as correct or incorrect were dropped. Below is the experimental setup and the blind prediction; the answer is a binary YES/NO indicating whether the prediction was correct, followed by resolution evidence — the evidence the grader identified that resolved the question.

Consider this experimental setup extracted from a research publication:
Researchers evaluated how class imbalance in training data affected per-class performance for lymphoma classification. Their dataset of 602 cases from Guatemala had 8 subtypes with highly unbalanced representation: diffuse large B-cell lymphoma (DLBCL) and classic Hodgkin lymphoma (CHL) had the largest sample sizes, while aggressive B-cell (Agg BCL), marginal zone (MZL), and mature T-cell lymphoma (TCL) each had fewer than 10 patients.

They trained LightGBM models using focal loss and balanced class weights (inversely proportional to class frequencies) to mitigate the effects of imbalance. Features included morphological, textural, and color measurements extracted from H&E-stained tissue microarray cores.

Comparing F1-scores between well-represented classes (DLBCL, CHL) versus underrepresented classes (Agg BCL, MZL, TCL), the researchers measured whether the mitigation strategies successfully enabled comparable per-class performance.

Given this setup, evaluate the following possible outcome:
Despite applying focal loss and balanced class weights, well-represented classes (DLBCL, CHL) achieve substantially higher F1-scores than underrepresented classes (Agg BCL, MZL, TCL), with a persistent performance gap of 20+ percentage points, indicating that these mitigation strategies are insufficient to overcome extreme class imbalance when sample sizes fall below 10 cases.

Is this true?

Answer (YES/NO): YES